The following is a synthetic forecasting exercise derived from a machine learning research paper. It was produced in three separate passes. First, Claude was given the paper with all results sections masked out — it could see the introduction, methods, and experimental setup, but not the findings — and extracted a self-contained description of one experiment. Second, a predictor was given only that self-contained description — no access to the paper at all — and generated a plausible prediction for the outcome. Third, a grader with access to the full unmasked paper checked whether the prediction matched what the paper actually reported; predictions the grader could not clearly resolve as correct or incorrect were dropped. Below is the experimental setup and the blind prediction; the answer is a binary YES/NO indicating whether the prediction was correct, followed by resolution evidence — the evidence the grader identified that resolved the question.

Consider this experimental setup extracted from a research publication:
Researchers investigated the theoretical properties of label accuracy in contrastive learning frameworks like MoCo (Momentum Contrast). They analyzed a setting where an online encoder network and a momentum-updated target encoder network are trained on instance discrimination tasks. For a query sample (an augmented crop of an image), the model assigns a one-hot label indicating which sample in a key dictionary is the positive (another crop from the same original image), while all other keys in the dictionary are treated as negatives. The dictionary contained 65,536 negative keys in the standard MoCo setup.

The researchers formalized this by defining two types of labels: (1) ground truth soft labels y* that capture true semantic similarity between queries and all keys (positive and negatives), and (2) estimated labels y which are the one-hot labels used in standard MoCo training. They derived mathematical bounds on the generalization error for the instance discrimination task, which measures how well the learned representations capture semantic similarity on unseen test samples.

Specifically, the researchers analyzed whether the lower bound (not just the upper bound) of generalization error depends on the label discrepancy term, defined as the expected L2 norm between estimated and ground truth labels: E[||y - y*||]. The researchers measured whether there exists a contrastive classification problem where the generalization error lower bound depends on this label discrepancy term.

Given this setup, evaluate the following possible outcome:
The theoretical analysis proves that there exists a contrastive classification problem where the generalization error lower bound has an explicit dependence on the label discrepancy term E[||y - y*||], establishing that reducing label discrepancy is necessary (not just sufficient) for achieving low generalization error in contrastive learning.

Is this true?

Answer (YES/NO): YES